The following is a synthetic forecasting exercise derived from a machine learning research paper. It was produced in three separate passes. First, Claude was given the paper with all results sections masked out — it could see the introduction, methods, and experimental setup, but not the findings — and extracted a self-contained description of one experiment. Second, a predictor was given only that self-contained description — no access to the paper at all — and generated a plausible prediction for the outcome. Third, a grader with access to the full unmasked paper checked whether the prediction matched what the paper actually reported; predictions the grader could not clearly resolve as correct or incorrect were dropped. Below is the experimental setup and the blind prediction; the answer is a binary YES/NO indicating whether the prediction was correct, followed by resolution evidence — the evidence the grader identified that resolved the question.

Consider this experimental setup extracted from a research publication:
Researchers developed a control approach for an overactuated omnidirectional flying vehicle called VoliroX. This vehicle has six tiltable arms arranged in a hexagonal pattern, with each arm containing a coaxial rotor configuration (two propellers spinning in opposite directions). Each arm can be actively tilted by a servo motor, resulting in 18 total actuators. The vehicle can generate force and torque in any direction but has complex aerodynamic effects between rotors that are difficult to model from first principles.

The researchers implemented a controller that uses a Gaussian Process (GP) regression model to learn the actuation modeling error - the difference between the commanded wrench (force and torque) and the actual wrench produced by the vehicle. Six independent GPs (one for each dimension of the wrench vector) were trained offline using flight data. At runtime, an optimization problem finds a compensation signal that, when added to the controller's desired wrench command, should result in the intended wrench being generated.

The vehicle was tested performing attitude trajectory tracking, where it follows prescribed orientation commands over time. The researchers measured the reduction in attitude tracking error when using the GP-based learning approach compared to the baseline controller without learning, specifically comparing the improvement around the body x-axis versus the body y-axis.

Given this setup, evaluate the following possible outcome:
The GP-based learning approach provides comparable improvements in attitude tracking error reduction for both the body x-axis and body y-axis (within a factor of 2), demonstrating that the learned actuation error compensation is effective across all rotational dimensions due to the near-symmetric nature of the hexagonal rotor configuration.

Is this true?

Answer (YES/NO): NO